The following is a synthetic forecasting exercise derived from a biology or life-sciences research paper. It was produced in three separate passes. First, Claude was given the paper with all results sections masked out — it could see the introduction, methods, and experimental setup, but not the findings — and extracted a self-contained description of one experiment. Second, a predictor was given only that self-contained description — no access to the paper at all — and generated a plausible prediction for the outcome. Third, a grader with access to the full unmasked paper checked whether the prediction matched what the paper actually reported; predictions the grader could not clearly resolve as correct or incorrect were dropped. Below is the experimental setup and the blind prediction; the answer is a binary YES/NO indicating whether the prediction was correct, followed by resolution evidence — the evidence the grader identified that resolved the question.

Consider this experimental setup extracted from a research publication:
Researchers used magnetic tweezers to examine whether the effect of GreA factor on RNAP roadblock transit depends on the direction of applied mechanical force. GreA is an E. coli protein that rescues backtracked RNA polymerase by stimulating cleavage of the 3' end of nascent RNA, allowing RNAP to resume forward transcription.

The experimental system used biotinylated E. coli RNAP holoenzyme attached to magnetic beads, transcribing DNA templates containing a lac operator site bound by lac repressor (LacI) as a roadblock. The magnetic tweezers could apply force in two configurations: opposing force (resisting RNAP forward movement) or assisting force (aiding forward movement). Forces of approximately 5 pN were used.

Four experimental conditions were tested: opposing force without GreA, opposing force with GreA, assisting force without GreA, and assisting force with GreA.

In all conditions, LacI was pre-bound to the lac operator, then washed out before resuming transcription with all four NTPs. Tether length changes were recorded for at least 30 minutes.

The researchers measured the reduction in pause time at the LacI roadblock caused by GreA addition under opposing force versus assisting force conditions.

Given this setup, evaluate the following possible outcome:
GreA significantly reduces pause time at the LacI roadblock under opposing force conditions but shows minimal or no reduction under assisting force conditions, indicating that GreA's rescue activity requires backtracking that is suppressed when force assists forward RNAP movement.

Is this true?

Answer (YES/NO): YES